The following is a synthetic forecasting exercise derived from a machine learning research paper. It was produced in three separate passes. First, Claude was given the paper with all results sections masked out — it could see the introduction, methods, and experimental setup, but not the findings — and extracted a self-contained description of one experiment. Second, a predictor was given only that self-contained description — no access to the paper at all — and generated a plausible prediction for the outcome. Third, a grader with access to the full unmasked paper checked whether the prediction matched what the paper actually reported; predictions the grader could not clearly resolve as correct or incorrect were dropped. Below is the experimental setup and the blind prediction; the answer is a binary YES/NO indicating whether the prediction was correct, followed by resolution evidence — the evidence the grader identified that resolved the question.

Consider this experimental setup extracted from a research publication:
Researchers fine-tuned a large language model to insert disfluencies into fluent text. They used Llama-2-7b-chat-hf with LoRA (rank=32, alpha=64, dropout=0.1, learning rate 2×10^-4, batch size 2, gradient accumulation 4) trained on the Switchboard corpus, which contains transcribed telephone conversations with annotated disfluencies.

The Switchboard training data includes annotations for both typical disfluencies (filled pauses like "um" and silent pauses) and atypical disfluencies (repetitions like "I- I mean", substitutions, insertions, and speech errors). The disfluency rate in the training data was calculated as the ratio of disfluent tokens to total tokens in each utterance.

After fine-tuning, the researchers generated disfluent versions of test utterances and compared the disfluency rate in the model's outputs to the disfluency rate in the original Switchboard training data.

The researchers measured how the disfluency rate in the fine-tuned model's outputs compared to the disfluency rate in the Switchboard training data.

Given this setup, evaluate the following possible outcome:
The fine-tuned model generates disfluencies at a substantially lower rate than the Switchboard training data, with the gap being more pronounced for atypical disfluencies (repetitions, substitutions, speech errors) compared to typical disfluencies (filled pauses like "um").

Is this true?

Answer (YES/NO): NO